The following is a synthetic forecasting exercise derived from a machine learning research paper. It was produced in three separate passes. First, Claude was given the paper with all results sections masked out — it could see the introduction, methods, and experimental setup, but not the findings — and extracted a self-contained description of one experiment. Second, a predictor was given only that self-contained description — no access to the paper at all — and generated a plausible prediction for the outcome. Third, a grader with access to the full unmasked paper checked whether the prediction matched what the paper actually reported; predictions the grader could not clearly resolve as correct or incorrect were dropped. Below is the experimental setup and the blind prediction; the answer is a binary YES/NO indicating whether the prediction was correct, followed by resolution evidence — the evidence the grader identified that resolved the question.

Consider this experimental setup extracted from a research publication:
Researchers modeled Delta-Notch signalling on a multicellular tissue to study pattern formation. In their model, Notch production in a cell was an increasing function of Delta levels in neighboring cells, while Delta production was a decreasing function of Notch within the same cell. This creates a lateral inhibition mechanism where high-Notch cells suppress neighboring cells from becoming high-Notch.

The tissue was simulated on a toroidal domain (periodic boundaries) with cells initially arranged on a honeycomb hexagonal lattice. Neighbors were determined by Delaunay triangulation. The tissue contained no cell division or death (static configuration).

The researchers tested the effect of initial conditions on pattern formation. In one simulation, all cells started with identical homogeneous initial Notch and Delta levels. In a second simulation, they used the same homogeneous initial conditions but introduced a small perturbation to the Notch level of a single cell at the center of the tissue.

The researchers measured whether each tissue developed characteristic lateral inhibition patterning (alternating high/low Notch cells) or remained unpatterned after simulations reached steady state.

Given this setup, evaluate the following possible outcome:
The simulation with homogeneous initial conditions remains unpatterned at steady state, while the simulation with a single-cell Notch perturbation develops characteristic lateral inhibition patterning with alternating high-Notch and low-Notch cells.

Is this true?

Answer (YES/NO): YES